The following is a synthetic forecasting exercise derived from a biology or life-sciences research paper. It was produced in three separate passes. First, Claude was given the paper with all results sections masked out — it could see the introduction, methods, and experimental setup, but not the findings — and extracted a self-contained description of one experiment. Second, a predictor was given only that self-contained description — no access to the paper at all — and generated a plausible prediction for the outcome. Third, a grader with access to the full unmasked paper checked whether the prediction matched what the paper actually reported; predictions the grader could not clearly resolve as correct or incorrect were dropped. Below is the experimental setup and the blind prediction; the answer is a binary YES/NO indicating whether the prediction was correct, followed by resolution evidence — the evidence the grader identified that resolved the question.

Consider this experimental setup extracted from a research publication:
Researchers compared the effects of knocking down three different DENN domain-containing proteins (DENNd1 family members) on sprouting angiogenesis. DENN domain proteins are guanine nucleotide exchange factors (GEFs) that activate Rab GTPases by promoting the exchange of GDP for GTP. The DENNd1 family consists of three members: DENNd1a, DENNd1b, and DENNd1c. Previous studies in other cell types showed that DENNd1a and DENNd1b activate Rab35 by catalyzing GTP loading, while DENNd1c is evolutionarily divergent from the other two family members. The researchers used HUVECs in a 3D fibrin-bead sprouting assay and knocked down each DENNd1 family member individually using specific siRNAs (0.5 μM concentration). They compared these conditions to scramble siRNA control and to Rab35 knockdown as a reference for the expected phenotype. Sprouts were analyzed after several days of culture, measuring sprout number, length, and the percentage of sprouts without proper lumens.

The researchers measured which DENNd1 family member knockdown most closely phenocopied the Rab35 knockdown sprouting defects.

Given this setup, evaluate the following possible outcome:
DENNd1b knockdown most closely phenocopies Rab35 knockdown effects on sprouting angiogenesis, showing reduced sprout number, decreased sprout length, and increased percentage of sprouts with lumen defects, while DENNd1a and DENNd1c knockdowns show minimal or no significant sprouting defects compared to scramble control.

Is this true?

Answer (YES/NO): NO